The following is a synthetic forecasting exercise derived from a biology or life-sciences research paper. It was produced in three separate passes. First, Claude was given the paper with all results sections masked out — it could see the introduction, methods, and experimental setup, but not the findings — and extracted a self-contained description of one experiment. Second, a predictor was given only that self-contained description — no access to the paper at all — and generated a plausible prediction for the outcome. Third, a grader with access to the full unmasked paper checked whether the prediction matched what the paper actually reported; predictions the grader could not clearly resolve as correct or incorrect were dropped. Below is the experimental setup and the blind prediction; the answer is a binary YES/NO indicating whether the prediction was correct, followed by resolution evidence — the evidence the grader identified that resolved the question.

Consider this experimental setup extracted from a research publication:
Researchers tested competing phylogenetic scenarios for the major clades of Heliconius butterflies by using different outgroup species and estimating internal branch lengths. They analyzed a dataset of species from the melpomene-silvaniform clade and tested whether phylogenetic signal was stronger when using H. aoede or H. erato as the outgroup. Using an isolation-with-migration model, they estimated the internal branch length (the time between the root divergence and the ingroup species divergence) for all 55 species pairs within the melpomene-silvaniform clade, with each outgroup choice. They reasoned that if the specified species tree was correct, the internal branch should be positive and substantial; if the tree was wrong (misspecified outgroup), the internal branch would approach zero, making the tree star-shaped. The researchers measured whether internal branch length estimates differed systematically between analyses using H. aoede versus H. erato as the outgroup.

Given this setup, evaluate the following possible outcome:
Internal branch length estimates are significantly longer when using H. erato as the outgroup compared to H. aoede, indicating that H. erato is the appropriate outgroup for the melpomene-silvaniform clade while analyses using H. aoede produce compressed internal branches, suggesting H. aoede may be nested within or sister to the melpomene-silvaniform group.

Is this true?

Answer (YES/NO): NO